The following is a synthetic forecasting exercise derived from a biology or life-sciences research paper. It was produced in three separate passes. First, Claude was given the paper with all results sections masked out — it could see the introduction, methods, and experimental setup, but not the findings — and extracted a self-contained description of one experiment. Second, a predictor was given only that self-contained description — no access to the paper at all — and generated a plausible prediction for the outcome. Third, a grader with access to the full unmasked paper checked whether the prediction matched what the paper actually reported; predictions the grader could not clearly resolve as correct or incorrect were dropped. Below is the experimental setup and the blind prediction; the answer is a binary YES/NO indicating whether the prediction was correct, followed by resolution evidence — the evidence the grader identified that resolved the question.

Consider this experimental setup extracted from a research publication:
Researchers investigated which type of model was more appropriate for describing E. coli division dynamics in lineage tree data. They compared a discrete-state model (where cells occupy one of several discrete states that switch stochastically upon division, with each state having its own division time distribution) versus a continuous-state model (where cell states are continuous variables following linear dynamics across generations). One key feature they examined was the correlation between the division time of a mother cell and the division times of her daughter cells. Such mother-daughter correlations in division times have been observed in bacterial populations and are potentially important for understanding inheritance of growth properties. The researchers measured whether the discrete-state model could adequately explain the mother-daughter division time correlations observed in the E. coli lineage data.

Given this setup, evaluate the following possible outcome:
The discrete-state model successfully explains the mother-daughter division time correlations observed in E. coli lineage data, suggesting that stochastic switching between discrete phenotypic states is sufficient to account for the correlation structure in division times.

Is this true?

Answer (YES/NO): NO